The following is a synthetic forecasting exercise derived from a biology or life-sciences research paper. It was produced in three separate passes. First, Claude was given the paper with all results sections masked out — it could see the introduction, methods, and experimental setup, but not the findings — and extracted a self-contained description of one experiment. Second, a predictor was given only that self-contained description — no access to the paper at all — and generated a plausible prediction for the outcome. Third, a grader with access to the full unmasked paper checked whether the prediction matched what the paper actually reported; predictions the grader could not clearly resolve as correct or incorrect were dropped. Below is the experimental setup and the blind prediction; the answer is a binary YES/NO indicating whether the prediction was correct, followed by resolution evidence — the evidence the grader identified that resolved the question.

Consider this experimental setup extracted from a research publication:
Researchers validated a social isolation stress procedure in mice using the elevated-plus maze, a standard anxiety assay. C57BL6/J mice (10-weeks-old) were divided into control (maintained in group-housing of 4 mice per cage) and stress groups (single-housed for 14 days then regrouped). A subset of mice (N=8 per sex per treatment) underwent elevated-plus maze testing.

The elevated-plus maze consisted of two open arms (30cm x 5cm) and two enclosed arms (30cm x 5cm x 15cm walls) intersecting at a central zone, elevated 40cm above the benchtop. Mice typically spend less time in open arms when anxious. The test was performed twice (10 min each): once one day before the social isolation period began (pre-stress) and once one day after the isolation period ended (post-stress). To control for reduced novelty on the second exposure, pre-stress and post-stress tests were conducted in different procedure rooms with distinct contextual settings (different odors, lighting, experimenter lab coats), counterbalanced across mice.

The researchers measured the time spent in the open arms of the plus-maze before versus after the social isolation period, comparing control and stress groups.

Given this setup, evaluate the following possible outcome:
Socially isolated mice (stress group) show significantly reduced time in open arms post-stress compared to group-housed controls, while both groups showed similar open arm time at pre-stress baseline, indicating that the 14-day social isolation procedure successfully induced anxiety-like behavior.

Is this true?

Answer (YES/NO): NO